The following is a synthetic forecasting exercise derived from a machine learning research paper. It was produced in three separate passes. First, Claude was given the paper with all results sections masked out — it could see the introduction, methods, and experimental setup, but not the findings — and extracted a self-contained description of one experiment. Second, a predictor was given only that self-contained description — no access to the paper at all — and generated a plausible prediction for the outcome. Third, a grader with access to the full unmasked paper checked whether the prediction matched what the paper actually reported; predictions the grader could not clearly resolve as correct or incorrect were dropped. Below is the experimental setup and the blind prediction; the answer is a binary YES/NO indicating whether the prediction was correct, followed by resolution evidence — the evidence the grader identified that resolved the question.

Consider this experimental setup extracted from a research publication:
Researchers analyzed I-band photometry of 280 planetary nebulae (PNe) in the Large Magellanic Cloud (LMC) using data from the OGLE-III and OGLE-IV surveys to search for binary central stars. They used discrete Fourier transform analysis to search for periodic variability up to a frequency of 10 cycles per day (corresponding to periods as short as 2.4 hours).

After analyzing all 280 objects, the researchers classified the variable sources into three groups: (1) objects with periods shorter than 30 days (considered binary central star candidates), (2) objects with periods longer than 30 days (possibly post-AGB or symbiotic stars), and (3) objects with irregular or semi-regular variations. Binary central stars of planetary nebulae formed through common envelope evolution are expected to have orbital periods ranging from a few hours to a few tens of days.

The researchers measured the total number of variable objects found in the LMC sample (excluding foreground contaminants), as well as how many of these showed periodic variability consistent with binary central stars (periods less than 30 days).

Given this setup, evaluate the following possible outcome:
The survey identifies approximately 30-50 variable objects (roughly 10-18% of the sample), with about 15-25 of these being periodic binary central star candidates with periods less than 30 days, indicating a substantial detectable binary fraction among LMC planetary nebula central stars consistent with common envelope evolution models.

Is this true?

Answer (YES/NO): NO